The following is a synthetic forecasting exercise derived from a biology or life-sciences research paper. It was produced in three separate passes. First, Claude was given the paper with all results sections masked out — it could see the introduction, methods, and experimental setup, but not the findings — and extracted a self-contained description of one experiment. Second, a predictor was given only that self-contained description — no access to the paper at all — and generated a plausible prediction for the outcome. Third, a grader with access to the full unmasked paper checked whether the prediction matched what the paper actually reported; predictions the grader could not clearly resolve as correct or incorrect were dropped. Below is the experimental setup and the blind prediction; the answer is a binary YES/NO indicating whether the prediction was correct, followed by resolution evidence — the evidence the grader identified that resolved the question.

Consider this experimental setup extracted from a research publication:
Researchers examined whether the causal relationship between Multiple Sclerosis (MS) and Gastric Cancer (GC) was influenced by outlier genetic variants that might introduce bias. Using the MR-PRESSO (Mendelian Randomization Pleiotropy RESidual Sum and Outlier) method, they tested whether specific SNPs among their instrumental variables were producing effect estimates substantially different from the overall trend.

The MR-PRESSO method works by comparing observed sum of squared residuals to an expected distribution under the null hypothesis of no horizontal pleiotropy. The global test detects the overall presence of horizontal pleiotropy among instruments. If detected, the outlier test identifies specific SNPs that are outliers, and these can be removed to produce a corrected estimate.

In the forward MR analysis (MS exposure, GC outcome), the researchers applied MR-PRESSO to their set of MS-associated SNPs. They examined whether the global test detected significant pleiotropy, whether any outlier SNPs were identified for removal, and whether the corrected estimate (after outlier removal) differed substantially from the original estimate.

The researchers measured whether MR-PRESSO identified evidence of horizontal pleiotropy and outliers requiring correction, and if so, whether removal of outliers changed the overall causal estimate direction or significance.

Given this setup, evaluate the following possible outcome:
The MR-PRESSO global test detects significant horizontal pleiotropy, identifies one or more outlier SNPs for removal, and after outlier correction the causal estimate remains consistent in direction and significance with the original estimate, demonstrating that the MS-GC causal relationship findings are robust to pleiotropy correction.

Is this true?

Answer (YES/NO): NO